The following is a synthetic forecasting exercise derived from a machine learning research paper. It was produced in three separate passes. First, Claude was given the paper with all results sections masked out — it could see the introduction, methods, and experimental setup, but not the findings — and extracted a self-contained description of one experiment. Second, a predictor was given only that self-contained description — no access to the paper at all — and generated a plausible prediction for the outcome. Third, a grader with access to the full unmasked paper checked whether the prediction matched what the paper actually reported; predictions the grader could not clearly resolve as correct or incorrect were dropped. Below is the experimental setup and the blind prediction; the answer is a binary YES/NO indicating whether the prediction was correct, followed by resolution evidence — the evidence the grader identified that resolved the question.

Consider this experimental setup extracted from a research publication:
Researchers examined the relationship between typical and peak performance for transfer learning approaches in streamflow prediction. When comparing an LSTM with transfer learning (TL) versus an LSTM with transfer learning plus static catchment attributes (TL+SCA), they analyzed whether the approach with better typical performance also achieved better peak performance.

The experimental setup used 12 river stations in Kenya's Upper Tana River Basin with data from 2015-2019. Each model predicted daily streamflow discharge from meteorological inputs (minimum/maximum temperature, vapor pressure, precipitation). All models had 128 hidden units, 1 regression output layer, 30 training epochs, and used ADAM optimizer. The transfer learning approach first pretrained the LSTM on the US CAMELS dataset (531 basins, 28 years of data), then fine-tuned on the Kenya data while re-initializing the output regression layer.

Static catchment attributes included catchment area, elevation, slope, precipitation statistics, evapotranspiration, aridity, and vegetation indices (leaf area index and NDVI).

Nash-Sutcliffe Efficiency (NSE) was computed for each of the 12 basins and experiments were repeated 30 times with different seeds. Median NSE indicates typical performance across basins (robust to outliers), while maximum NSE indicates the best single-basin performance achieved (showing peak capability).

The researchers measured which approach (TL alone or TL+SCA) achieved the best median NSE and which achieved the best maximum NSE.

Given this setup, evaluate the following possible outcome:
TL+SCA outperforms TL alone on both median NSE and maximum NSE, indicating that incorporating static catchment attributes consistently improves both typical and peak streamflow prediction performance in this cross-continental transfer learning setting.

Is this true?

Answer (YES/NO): NO